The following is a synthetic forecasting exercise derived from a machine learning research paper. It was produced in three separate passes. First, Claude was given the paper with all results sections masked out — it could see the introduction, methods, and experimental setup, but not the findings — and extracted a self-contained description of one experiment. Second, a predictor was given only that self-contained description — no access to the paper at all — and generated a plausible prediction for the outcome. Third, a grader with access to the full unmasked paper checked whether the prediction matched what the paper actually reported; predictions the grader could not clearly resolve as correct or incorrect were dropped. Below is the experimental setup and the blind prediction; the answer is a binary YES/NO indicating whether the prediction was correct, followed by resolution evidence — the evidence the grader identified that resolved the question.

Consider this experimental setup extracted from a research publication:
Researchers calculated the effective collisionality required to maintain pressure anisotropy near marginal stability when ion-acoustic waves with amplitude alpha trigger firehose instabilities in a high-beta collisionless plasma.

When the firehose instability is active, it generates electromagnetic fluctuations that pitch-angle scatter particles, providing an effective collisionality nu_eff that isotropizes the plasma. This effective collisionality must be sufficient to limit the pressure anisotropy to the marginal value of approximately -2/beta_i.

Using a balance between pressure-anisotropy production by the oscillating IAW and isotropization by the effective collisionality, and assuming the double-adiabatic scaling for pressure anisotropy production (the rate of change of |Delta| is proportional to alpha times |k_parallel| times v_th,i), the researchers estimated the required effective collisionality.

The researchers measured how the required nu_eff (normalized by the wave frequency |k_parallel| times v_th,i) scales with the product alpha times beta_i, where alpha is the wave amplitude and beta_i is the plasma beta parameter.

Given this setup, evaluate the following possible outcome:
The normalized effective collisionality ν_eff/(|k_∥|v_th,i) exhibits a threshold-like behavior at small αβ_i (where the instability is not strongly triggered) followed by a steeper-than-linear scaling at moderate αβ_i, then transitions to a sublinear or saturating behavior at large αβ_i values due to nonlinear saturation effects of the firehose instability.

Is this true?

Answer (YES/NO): NO